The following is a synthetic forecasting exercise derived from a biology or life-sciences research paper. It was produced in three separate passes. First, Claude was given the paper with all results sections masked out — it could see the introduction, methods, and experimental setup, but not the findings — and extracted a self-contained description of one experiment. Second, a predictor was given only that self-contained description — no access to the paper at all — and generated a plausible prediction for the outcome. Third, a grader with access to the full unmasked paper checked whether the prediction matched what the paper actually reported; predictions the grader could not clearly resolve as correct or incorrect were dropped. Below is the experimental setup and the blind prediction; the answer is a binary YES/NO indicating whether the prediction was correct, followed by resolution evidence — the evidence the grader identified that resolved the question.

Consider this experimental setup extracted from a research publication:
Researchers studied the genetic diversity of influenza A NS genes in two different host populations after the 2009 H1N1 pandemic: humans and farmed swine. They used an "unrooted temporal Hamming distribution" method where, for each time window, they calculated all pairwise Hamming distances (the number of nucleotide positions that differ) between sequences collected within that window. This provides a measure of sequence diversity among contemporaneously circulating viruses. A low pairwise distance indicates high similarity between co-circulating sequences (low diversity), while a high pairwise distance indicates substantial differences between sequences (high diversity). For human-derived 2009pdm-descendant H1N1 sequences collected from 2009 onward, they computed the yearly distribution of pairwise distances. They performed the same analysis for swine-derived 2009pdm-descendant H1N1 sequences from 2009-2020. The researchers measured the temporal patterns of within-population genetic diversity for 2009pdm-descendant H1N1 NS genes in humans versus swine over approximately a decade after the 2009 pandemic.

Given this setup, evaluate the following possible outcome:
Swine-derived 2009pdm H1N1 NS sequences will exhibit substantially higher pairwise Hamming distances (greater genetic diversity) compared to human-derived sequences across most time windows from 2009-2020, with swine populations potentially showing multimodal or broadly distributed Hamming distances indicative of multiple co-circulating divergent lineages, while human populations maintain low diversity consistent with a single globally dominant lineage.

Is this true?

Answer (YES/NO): YES